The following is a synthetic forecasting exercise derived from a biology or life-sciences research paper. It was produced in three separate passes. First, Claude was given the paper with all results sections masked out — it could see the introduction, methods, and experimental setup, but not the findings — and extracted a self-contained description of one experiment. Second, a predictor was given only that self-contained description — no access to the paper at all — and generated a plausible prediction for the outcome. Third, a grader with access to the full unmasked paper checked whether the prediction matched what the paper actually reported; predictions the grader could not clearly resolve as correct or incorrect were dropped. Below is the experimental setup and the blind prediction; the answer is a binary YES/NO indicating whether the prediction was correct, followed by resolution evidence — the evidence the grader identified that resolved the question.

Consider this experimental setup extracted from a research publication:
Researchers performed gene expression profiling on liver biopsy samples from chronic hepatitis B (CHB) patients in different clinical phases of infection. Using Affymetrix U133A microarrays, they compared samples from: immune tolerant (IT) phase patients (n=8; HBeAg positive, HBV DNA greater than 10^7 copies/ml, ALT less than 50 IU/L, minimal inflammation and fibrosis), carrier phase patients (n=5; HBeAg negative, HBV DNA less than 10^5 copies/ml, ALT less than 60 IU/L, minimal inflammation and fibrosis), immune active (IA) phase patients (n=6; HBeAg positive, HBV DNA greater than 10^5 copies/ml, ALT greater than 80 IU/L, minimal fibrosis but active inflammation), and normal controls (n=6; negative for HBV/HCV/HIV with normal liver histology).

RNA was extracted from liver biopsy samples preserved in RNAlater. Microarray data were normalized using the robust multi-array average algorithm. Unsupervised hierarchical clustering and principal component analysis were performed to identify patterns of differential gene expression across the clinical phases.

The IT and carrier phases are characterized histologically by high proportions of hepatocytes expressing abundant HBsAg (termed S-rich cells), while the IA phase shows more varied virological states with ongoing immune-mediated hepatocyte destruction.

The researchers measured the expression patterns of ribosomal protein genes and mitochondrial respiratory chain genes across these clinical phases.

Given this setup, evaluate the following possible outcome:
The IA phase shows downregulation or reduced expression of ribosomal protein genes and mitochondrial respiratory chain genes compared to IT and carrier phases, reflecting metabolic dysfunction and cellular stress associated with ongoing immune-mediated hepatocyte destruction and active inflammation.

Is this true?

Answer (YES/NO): YES